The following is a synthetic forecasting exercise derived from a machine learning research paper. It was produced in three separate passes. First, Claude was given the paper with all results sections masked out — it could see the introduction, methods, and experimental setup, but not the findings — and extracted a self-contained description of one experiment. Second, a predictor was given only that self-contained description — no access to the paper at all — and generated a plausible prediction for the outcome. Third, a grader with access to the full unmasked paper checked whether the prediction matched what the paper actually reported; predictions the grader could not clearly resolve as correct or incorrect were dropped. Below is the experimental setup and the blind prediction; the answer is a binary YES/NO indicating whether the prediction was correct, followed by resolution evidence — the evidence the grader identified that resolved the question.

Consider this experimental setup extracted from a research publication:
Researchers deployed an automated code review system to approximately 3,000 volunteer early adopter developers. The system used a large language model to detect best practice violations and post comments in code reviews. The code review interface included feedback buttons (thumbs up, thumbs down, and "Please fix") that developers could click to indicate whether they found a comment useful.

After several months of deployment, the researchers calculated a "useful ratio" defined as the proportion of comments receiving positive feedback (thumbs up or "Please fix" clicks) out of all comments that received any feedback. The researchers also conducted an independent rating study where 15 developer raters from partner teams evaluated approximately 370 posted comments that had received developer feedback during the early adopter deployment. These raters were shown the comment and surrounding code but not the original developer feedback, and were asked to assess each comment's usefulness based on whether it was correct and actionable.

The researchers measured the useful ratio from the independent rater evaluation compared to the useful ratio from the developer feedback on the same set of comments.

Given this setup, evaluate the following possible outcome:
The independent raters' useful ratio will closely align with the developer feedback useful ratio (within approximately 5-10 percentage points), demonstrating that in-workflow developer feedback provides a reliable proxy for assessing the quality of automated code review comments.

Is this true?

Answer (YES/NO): YES